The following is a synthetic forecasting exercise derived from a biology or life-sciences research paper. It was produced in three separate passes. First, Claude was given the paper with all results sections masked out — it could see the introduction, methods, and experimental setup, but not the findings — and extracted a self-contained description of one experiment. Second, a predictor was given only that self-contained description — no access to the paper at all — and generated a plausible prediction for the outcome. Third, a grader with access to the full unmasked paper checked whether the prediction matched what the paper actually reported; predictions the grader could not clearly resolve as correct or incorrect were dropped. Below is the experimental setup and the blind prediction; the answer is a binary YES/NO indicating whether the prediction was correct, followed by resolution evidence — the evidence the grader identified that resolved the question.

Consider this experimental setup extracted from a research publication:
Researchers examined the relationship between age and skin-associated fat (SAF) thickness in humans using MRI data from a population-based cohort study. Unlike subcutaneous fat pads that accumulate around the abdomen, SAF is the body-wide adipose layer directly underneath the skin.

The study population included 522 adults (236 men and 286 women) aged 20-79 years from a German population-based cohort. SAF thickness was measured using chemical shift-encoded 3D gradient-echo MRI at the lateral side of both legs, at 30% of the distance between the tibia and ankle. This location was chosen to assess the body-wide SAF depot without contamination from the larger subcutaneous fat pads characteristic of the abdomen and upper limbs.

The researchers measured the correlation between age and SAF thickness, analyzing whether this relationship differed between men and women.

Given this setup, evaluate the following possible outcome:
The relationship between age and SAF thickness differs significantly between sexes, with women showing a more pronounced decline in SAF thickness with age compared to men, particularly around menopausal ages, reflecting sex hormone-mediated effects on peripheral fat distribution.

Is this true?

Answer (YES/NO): NO